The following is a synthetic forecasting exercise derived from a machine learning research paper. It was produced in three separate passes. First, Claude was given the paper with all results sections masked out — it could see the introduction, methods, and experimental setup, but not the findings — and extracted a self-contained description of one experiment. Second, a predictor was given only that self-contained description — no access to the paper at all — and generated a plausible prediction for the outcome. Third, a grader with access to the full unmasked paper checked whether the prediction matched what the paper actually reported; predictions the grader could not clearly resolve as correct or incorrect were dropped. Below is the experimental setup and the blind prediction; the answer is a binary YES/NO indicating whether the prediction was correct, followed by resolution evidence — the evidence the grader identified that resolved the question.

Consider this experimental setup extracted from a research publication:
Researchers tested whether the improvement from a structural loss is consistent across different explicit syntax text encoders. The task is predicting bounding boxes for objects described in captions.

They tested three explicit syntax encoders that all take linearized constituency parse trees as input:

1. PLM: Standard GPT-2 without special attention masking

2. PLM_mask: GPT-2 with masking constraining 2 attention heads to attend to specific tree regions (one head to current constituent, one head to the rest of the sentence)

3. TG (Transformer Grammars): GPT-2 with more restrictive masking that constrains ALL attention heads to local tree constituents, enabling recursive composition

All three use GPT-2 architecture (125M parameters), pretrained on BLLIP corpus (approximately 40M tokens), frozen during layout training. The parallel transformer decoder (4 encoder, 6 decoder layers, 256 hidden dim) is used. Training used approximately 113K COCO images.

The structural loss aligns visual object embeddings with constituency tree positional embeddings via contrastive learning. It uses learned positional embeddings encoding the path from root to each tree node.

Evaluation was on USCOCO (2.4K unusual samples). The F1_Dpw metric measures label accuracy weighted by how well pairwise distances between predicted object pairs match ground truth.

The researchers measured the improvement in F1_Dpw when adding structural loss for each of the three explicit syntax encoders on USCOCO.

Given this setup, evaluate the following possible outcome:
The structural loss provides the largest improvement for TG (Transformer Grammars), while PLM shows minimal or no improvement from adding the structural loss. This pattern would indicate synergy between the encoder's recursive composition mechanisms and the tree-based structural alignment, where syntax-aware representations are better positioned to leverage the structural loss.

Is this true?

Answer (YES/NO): NO